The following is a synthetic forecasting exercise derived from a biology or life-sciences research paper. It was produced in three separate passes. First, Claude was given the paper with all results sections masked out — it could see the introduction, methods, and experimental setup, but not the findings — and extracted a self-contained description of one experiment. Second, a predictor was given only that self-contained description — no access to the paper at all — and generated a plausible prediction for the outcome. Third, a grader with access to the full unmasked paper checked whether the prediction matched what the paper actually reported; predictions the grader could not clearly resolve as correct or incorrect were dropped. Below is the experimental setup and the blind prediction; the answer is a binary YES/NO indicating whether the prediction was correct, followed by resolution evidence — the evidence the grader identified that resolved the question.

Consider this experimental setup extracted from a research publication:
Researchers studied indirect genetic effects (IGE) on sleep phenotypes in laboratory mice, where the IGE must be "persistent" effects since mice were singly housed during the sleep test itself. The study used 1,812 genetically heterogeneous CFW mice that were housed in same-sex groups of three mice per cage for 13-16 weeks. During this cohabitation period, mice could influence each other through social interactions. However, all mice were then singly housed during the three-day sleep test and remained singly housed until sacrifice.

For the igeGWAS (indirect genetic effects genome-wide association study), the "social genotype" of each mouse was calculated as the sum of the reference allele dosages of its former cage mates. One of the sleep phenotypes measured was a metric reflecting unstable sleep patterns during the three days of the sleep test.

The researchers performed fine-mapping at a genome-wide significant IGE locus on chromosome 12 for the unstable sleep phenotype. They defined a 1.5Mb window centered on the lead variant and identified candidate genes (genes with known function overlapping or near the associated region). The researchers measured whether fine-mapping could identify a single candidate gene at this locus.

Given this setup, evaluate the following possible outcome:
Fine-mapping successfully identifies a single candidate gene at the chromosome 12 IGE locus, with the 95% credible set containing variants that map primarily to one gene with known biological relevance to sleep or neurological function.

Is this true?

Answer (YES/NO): NO